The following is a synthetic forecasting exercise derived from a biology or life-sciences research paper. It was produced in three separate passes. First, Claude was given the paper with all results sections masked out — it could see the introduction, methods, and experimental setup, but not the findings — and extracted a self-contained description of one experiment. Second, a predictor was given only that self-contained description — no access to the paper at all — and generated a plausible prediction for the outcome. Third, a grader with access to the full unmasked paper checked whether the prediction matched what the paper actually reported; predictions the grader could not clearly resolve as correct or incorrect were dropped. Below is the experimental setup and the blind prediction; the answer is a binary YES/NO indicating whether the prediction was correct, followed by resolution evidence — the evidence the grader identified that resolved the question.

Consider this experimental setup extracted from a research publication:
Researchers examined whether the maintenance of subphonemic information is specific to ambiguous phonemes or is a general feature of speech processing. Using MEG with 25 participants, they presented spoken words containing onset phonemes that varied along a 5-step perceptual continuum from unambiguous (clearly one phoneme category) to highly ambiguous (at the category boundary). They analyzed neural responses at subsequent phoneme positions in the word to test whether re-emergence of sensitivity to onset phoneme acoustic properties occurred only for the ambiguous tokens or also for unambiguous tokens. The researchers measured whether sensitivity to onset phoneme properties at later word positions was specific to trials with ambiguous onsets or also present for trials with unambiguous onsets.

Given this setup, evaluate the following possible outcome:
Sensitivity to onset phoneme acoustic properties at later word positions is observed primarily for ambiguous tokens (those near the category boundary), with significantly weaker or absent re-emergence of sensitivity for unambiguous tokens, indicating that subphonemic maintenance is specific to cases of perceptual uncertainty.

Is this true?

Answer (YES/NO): NO